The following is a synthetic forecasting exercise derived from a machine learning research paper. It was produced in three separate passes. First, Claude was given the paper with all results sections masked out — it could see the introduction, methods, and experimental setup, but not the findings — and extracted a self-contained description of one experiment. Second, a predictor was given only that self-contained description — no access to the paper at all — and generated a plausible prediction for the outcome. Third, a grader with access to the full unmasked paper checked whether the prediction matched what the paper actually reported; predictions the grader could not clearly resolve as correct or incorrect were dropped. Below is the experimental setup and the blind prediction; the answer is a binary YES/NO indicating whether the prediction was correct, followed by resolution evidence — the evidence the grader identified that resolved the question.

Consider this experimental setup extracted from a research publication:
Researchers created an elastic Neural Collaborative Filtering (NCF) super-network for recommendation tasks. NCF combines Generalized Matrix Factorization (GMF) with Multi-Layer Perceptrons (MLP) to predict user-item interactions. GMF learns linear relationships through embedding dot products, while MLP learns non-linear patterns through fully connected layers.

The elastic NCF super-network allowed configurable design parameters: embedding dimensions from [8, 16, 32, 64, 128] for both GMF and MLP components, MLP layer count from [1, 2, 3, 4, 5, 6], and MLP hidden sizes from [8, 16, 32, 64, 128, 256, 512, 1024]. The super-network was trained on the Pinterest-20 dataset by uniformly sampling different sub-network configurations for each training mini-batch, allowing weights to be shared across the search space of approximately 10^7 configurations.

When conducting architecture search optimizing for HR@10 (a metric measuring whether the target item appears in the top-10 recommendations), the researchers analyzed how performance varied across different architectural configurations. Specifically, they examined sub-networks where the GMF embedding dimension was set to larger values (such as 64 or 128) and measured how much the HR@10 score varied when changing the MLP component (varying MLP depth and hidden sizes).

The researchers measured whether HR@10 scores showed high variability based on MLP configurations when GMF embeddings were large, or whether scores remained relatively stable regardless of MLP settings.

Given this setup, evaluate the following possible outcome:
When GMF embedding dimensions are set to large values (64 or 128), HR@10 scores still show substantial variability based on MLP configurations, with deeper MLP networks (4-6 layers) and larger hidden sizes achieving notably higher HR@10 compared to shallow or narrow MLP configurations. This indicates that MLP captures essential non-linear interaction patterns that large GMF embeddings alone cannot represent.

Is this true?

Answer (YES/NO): NO